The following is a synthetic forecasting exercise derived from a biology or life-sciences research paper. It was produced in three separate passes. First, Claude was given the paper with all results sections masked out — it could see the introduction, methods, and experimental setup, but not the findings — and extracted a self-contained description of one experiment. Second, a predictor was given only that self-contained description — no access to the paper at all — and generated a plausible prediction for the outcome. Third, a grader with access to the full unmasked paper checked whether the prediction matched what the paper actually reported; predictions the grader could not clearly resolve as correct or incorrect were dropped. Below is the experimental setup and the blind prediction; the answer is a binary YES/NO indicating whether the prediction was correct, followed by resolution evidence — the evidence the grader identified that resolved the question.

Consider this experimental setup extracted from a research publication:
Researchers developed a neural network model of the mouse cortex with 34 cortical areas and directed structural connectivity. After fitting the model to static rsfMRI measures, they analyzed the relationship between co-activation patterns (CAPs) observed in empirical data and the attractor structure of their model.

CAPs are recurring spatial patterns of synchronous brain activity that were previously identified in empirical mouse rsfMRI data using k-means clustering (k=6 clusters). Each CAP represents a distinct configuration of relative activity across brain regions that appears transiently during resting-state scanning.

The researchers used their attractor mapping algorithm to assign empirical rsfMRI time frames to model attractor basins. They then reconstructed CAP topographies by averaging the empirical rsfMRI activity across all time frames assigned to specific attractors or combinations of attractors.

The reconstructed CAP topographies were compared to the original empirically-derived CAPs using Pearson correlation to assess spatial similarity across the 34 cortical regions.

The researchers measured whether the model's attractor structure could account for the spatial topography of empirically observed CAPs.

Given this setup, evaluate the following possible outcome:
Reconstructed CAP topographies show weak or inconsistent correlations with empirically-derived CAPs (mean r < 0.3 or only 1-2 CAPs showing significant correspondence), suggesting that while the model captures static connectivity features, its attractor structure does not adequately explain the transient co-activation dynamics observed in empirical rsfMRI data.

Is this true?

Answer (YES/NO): NO